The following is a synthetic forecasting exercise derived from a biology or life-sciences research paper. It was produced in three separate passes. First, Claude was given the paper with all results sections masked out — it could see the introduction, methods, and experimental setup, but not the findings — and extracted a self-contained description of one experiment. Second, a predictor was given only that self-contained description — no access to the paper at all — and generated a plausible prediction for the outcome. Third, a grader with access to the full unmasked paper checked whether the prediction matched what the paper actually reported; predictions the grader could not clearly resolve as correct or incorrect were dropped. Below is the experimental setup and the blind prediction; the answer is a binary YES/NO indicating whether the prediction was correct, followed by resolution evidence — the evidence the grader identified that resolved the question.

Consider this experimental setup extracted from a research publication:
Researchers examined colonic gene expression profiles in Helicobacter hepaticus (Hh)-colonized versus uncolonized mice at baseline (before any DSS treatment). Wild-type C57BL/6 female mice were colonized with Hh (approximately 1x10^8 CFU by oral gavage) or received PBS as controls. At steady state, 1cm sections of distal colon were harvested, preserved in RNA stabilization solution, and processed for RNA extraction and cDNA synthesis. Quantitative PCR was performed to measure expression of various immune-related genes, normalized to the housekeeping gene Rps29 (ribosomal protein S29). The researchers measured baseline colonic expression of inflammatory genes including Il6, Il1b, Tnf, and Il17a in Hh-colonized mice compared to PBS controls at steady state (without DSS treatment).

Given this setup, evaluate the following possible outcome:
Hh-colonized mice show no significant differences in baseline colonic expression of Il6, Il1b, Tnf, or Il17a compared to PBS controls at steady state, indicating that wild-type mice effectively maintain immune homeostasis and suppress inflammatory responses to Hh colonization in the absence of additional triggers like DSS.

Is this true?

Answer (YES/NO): NO